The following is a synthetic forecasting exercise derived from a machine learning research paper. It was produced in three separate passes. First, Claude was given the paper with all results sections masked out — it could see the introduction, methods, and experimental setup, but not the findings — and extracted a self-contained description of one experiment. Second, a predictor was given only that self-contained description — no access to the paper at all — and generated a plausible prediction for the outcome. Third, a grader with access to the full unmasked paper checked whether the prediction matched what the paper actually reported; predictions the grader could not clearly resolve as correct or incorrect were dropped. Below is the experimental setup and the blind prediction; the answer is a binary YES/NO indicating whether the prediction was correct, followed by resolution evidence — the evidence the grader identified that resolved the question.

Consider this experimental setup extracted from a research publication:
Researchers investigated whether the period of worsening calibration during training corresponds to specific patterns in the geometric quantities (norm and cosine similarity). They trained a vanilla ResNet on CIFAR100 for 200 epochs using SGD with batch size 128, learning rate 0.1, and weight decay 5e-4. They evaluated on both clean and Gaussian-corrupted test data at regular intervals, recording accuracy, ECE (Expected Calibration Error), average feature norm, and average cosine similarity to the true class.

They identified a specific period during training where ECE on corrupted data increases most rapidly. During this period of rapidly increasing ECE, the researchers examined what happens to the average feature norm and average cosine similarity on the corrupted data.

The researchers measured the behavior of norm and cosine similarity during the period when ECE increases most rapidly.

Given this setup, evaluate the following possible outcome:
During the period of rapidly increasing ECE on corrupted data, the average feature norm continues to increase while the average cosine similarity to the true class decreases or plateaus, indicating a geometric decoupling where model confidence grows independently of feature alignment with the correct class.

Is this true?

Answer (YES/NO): NO